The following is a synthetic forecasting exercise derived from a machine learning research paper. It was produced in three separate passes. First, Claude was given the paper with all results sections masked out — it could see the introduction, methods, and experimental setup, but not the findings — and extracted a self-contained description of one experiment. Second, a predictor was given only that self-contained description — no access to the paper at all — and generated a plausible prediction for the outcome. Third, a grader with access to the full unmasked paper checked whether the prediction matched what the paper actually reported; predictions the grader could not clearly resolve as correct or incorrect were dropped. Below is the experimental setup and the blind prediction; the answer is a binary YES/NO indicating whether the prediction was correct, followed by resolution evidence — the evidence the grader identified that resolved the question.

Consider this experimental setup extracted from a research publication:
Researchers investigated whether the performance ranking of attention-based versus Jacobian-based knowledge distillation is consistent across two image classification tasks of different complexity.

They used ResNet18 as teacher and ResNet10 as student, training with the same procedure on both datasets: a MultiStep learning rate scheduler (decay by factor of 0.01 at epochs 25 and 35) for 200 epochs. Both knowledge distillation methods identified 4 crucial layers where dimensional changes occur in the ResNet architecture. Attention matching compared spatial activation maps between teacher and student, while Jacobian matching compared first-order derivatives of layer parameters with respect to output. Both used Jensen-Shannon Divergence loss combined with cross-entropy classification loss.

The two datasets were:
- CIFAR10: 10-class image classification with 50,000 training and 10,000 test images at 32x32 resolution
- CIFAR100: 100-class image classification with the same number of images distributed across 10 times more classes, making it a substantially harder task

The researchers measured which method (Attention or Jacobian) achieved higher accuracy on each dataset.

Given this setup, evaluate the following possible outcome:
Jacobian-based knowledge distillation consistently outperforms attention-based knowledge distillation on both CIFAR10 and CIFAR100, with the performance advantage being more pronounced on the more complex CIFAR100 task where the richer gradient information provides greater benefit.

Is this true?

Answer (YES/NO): NO